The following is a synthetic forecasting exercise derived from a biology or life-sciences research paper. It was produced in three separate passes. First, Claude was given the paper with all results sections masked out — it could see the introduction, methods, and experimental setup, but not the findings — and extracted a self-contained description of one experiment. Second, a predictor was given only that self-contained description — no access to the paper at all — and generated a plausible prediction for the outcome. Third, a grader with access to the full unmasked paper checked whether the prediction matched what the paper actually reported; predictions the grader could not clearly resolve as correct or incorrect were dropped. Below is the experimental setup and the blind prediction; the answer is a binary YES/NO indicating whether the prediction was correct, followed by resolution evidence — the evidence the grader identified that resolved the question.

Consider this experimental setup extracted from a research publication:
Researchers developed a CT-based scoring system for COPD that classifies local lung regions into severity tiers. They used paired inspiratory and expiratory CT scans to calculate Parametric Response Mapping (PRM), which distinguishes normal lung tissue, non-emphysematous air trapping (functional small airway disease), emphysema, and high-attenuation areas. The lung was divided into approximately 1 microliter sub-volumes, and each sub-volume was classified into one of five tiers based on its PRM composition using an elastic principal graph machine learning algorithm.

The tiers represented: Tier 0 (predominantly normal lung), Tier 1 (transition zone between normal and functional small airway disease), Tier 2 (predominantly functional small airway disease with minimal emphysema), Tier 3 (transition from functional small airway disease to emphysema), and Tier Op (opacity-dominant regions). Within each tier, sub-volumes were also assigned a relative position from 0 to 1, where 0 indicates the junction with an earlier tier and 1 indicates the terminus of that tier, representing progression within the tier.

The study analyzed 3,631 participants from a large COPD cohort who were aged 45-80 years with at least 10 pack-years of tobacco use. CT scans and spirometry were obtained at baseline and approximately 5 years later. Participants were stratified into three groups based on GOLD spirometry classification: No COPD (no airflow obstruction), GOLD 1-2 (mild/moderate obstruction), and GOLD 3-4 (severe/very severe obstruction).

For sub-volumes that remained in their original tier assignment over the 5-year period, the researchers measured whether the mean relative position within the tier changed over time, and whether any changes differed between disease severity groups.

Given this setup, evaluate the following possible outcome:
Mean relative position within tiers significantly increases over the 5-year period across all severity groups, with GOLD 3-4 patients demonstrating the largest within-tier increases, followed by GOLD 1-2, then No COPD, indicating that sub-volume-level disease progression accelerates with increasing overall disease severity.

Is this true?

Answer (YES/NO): NO